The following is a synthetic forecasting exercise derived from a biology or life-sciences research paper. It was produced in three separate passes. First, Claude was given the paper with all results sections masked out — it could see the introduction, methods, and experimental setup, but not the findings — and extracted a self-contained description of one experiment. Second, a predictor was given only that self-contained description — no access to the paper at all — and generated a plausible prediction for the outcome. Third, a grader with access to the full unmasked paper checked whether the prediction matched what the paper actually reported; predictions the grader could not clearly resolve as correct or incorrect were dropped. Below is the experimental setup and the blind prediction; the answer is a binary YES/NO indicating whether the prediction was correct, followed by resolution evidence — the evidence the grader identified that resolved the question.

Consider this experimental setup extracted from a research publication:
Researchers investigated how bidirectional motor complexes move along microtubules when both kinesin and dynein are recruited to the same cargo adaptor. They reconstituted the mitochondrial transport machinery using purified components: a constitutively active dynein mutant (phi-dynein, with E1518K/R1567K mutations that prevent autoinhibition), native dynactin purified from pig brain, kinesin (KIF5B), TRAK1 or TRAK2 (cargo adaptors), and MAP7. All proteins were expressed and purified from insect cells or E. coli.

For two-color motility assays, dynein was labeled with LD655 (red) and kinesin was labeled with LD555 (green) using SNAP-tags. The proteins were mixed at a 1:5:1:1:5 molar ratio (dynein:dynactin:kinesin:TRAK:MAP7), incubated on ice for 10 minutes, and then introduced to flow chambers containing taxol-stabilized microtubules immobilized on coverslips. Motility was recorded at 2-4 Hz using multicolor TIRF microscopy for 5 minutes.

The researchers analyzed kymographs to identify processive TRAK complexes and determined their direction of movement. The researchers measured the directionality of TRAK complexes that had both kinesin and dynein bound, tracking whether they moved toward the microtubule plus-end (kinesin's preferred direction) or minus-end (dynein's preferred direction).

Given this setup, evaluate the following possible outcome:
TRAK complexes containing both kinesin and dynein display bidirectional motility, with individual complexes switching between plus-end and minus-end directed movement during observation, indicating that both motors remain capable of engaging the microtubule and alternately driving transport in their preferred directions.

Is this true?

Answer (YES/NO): NO